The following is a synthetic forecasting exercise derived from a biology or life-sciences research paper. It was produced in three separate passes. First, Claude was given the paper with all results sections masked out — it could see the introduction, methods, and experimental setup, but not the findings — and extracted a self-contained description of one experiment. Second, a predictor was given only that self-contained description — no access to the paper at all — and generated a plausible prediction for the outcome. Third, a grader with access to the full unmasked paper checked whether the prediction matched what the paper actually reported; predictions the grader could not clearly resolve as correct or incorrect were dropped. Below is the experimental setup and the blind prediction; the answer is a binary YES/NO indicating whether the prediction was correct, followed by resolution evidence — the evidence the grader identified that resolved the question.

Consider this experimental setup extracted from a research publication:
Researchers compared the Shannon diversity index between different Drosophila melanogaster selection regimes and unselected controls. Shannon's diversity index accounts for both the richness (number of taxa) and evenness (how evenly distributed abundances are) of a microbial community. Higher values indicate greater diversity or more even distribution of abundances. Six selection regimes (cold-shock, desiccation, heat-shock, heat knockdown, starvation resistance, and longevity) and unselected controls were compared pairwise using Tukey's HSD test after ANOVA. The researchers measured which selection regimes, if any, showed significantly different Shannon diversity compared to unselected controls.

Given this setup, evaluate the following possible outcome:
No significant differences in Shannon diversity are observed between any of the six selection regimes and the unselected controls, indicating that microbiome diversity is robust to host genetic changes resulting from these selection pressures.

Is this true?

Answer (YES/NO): NO